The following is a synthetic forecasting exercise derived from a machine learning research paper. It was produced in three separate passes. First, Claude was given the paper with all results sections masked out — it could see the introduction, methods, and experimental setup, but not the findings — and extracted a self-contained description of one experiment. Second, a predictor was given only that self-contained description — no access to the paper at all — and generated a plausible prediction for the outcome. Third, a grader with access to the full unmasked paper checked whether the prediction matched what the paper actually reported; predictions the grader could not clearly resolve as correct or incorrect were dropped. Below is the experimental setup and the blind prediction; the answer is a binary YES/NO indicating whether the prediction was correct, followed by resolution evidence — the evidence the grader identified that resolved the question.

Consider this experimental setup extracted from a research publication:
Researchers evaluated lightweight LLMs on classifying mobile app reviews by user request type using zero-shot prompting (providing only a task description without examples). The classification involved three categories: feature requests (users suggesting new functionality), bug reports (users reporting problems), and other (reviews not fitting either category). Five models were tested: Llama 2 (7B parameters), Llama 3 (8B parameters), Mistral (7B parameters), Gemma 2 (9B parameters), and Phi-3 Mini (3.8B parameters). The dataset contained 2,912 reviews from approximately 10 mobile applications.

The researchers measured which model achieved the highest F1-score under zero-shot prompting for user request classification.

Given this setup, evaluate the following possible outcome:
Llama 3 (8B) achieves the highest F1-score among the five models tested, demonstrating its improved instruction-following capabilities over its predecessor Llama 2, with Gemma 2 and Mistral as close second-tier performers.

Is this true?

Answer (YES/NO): YES